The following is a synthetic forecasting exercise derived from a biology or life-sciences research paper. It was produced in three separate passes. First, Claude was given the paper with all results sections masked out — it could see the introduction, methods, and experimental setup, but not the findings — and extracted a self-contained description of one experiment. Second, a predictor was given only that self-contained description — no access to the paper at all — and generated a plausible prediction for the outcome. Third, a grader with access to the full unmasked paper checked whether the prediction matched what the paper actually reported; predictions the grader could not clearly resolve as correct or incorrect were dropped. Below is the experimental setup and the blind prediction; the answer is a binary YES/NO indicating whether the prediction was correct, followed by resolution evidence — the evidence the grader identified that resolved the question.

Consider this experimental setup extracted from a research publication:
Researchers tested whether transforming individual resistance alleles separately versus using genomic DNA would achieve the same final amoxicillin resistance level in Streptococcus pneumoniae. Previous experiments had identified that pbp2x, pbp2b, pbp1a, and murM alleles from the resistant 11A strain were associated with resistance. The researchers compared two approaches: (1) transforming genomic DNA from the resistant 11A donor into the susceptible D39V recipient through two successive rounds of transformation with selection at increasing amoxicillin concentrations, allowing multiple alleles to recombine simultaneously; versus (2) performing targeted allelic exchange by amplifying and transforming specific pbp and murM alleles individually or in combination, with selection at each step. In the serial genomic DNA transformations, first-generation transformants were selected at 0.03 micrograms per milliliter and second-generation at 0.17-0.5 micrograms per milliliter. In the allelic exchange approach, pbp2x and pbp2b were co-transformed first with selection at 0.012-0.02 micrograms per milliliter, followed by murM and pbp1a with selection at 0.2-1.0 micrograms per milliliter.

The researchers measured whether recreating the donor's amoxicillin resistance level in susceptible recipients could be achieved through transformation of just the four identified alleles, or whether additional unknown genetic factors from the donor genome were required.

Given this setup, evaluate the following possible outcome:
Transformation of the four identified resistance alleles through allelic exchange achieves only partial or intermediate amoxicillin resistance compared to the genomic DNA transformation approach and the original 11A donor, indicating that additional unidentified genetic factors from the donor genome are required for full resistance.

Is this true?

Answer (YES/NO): NO